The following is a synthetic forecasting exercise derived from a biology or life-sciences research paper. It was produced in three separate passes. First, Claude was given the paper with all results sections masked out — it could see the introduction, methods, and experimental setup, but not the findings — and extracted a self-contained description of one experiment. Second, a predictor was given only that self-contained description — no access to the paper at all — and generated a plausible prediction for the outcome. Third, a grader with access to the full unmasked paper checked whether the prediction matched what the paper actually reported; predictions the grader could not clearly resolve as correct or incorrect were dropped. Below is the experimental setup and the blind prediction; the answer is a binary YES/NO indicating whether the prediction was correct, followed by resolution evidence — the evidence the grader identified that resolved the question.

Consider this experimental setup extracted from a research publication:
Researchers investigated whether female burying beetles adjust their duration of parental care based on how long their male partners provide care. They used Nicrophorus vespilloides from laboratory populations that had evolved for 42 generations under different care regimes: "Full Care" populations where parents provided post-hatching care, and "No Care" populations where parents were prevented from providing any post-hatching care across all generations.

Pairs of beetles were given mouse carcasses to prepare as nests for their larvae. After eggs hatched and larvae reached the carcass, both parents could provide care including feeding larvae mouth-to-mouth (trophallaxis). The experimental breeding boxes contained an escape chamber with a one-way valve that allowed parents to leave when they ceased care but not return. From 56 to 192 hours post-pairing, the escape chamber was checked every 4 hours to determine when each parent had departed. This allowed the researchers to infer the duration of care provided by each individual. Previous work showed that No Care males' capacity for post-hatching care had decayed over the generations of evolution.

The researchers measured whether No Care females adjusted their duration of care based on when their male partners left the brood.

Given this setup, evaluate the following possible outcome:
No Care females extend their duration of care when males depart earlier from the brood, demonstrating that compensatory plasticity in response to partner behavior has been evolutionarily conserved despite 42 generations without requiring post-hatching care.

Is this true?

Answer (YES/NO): NO